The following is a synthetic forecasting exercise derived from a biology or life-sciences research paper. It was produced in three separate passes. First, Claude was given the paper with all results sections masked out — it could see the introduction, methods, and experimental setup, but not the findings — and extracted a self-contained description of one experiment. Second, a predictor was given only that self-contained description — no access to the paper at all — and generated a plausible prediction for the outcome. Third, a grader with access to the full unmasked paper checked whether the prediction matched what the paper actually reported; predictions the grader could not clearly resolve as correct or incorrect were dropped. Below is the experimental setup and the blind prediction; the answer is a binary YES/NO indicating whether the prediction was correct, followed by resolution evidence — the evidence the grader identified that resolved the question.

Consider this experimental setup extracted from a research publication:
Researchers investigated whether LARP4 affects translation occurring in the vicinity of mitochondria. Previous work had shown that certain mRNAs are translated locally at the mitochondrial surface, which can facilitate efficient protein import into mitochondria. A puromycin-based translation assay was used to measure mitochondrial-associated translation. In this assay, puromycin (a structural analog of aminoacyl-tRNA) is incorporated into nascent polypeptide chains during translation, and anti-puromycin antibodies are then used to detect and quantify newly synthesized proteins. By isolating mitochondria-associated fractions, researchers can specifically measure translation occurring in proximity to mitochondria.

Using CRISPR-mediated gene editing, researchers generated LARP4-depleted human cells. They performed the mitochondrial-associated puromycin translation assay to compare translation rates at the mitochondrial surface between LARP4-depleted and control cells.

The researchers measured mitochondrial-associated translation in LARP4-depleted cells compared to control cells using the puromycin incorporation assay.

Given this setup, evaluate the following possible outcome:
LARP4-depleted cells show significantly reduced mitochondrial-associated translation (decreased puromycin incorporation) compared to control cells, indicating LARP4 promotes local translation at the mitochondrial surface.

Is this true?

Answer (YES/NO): YES